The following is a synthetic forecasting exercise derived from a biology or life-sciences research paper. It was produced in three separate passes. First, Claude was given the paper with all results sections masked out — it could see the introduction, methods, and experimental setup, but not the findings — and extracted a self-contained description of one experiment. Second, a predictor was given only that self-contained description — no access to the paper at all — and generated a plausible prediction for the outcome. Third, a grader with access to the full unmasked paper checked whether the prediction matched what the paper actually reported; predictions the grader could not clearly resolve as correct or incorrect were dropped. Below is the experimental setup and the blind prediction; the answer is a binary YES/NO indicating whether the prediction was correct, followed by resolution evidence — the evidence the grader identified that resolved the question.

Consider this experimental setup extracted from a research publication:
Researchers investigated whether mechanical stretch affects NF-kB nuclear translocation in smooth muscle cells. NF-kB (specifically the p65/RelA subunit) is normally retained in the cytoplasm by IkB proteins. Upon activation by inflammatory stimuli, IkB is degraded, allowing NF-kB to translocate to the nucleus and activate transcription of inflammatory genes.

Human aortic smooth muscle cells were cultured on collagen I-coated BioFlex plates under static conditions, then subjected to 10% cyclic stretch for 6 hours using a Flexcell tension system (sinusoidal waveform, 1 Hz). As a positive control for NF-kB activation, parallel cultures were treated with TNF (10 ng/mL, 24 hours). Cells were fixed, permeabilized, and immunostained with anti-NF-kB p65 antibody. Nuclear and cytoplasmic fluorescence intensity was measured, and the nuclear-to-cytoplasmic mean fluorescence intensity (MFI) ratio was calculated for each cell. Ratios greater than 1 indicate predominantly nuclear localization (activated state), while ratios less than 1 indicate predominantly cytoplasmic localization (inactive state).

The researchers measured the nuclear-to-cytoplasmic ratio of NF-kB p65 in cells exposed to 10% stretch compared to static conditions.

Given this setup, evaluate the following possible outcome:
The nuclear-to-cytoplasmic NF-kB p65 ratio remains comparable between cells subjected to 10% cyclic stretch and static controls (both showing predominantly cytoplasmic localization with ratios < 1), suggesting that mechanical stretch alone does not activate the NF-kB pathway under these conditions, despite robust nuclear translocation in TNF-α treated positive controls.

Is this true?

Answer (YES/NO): YES